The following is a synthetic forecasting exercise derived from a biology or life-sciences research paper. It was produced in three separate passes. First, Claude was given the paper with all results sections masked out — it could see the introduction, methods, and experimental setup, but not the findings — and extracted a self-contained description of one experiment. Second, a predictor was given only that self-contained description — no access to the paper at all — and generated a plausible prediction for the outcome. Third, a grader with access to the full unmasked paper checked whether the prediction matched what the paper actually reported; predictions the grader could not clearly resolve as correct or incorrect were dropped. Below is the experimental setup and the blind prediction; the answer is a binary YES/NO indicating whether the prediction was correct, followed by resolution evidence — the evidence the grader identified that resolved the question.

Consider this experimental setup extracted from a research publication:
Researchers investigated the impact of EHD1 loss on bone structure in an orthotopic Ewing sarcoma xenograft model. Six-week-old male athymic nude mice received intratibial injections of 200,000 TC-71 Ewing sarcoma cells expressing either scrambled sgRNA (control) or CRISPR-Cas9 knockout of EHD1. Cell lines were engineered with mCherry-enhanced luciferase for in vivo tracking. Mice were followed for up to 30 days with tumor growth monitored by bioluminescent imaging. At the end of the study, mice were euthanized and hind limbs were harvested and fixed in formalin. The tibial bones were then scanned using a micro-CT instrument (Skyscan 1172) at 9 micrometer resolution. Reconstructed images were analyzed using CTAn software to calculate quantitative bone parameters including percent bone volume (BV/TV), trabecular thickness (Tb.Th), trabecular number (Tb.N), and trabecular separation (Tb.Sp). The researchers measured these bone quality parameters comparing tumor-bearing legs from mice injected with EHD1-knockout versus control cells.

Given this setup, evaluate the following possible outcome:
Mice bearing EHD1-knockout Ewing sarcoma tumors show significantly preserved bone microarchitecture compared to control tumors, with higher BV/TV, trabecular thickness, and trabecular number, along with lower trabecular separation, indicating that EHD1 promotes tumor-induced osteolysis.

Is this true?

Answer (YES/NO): YES